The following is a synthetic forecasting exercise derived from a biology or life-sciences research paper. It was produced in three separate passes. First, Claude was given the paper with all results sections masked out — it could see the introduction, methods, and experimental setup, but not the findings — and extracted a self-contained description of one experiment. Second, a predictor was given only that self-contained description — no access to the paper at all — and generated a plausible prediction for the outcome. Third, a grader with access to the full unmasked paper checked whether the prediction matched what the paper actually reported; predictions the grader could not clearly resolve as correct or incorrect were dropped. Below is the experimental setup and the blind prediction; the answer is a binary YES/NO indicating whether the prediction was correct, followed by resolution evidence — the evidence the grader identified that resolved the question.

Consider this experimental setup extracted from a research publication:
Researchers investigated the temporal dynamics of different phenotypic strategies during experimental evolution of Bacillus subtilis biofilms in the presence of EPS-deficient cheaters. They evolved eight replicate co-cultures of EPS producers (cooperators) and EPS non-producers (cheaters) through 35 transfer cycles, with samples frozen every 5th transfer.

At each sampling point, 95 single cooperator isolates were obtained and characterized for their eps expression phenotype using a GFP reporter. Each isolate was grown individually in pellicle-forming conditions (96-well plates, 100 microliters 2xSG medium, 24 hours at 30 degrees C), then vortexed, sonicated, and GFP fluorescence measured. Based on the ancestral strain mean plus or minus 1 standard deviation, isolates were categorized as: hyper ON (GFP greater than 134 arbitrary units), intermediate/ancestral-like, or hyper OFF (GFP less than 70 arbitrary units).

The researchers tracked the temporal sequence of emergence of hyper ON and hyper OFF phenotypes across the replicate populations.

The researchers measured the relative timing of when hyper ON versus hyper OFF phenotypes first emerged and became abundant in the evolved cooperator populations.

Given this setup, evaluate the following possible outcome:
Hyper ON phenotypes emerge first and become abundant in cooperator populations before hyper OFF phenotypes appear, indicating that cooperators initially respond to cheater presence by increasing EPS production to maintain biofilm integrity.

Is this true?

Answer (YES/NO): YES